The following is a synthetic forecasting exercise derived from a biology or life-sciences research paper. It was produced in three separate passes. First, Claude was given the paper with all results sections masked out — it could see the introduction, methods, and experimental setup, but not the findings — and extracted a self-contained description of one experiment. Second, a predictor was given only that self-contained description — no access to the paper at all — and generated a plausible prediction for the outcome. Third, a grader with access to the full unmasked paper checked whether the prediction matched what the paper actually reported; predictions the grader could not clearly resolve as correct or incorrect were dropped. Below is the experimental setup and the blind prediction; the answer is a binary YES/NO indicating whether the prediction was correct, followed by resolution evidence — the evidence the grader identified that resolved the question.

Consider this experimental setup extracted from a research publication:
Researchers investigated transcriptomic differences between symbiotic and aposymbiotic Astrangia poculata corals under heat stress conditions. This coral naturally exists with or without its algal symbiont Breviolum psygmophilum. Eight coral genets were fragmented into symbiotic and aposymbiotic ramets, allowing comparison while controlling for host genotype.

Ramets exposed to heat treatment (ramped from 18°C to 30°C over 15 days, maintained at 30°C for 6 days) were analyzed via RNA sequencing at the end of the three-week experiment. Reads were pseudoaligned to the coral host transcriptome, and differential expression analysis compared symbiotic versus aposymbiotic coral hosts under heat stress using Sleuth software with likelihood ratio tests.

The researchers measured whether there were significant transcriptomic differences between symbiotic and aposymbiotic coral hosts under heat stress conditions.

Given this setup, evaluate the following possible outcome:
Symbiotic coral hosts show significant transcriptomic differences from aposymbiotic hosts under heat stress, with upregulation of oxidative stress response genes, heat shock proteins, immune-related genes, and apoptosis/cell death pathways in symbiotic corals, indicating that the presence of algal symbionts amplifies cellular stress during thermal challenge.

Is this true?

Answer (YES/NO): NO